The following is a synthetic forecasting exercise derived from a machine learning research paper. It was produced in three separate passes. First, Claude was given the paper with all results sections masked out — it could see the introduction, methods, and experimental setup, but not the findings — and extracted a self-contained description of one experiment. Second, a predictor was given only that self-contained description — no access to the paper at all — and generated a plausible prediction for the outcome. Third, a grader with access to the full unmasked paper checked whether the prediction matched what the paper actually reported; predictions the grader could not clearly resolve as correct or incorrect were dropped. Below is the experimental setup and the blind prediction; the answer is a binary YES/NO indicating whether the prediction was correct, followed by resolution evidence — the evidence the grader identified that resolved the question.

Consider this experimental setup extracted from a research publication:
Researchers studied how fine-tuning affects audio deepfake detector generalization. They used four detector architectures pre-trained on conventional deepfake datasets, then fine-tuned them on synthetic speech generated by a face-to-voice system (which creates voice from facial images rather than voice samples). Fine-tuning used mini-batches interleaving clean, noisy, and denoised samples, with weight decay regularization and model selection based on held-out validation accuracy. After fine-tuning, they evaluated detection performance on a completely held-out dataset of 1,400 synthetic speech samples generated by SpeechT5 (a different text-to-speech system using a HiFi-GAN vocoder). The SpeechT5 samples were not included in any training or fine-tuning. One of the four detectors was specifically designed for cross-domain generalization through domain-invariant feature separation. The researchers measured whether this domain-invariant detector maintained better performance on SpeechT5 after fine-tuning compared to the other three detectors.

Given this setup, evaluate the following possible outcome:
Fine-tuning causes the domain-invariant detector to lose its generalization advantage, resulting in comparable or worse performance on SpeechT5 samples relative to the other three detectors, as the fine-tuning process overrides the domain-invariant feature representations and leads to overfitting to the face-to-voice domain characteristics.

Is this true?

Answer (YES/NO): NO